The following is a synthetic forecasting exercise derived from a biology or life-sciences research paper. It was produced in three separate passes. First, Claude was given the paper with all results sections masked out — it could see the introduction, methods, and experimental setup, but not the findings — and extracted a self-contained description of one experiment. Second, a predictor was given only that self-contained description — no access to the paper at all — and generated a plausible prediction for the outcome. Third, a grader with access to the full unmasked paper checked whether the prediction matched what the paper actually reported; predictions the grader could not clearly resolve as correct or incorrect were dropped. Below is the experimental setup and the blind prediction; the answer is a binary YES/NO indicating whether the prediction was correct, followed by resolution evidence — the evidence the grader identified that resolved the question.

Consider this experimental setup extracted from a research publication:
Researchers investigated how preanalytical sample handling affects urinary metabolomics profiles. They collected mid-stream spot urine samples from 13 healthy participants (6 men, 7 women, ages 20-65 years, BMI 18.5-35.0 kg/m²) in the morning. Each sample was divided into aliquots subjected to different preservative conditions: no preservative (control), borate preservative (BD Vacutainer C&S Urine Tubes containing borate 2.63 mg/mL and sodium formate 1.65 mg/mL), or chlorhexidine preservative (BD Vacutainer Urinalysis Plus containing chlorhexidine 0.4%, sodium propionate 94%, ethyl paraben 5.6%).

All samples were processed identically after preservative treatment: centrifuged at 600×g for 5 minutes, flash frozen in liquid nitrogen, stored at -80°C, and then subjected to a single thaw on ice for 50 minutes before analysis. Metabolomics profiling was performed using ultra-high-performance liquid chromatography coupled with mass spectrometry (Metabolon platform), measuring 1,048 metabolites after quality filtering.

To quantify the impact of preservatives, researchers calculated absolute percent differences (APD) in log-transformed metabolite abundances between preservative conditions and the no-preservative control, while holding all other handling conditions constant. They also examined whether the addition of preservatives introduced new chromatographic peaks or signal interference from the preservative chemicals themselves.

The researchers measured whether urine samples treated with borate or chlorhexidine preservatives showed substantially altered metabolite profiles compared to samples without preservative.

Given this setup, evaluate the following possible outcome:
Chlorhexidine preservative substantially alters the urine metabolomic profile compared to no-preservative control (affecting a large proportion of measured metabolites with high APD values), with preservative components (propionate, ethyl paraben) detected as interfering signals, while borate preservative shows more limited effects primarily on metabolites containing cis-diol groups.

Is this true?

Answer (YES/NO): NO